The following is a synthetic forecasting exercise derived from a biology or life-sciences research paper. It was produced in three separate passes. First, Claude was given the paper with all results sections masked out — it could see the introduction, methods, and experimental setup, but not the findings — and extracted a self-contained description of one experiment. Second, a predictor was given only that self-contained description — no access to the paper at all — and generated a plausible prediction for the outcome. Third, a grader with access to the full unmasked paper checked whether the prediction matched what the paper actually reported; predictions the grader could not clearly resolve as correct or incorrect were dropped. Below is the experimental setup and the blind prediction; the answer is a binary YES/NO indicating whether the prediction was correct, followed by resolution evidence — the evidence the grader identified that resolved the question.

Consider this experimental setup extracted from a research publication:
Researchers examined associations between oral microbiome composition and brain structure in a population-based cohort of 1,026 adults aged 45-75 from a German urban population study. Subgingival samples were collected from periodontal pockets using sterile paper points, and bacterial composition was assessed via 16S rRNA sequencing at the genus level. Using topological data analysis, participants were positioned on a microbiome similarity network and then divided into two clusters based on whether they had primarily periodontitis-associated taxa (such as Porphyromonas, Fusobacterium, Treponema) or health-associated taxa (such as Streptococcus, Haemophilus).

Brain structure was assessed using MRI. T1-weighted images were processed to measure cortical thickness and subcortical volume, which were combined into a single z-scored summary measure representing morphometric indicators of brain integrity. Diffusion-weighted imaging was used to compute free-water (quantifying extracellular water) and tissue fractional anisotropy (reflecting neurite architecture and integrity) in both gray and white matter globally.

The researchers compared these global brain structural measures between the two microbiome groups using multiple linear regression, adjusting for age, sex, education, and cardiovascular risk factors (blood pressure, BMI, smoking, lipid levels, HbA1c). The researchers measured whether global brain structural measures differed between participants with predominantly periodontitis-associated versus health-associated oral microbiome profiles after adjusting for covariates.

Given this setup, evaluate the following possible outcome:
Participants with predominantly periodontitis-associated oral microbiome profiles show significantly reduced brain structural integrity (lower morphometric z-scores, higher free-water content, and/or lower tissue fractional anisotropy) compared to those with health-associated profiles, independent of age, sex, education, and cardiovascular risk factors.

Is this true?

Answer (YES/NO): NO